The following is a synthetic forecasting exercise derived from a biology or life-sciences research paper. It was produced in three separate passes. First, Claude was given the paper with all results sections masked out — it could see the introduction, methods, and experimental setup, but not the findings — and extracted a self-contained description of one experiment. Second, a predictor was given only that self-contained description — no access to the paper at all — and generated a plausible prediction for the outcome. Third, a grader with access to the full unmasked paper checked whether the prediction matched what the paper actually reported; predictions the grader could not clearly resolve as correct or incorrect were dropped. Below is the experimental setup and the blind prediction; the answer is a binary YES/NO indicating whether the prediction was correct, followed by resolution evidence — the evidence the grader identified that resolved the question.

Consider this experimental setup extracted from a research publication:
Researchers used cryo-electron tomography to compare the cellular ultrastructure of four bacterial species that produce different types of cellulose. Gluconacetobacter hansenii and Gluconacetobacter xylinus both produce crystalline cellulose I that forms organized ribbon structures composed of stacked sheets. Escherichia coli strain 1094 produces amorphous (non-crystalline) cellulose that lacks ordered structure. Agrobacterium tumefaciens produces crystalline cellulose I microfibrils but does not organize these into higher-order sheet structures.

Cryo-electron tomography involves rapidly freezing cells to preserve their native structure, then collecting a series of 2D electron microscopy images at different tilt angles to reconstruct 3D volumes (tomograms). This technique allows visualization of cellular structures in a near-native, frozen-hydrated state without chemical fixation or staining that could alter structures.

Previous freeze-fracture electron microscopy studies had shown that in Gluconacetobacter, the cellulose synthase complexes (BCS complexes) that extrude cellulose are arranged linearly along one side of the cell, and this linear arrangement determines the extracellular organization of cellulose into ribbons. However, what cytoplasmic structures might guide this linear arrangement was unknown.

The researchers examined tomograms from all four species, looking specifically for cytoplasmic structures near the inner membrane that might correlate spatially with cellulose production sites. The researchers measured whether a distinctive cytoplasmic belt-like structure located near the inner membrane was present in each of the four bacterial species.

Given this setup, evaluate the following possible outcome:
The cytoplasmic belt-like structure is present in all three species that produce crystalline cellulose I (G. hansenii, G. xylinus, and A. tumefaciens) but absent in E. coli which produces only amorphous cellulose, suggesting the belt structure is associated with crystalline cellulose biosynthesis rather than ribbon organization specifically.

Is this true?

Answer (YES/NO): NO